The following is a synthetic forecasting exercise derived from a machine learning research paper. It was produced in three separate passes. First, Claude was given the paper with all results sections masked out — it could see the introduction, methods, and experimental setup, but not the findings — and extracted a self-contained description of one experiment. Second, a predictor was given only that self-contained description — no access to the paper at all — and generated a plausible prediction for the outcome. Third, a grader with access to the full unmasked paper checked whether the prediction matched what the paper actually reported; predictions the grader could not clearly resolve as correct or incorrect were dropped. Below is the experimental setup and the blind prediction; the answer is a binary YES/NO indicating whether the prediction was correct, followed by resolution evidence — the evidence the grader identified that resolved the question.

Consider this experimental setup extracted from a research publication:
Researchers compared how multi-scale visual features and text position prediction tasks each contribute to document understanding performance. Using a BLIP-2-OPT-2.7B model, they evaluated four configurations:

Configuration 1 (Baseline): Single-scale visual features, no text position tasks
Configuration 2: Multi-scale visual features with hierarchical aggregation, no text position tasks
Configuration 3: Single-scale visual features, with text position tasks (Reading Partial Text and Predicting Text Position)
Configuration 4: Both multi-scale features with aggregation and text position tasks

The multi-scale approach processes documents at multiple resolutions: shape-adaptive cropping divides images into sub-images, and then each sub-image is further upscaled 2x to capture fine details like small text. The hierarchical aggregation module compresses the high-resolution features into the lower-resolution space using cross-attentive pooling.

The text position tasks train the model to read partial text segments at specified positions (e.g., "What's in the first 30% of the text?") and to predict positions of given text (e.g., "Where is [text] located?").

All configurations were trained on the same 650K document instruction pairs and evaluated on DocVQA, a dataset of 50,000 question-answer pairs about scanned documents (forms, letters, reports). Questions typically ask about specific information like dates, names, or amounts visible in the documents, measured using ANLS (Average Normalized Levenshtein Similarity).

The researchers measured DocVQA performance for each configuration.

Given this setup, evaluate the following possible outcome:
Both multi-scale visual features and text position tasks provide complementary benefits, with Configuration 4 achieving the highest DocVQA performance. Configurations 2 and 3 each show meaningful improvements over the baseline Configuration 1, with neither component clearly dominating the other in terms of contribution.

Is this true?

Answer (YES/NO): NO